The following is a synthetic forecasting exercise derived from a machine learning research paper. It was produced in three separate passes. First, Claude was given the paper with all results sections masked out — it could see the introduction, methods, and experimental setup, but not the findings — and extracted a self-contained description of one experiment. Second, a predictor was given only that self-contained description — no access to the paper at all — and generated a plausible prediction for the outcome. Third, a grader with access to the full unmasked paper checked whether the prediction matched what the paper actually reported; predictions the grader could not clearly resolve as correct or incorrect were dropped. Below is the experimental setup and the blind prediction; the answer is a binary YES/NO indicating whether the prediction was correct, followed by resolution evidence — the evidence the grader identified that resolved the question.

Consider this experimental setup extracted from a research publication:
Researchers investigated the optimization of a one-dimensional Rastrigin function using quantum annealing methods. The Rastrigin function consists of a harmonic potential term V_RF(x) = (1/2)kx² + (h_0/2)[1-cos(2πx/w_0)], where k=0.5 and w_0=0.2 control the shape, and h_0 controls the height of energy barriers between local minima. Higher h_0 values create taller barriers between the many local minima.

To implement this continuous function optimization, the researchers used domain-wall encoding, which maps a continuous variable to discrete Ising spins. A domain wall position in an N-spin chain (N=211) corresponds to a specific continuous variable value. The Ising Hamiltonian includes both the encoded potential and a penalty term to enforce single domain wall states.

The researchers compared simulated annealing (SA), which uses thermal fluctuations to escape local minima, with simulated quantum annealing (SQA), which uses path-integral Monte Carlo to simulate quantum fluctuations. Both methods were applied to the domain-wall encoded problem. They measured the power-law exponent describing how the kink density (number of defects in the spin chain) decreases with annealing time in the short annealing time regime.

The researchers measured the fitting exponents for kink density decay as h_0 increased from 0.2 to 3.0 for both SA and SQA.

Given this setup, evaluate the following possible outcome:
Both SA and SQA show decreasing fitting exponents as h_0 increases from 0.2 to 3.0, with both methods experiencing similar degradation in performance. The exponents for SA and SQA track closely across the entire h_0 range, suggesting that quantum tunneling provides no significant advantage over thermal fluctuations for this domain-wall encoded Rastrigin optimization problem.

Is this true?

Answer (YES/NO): NO